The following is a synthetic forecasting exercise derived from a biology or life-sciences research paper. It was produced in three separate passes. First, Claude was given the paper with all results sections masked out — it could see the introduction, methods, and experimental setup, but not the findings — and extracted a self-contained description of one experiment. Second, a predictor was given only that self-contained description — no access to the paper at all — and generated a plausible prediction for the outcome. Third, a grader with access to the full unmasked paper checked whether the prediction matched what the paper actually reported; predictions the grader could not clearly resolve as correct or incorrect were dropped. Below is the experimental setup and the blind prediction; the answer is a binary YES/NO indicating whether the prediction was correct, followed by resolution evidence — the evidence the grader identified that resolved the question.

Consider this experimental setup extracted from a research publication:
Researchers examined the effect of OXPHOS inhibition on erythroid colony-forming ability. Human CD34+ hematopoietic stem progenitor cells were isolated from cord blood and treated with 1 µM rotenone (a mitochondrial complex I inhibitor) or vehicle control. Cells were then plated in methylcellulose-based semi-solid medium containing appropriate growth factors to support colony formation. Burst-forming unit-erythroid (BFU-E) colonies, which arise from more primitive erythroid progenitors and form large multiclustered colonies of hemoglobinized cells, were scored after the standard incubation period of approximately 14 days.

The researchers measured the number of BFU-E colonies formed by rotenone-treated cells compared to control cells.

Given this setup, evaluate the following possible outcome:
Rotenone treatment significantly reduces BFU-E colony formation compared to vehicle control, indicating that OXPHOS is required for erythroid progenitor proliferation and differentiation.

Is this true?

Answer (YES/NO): YES